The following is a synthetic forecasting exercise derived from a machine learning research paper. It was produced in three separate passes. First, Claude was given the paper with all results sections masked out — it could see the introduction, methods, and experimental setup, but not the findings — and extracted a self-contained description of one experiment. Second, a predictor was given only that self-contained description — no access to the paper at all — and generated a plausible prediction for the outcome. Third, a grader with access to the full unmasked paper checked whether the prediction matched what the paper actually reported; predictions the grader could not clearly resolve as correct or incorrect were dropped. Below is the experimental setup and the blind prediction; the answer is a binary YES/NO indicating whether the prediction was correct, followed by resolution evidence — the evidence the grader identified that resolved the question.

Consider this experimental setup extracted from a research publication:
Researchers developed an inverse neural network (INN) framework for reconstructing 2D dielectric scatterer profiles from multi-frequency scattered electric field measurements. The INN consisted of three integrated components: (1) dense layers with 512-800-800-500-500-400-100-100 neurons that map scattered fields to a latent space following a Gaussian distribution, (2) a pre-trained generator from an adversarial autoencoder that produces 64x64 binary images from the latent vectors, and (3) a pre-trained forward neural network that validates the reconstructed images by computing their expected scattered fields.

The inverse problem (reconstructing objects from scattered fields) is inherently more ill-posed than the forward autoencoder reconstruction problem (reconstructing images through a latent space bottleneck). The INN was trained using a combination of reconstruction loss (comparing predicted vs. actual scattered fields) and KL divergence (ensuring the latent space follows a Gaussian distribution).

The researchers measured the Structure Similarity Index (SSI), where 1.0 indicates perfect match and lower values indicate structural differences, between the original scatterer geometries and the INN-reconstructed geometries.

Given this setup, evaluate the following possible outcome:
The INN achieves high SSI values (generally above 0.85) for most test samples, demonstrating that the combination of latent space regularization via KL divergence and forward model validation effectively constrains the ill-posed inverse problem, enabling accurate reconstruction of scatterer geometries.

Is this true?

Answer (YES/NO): YES